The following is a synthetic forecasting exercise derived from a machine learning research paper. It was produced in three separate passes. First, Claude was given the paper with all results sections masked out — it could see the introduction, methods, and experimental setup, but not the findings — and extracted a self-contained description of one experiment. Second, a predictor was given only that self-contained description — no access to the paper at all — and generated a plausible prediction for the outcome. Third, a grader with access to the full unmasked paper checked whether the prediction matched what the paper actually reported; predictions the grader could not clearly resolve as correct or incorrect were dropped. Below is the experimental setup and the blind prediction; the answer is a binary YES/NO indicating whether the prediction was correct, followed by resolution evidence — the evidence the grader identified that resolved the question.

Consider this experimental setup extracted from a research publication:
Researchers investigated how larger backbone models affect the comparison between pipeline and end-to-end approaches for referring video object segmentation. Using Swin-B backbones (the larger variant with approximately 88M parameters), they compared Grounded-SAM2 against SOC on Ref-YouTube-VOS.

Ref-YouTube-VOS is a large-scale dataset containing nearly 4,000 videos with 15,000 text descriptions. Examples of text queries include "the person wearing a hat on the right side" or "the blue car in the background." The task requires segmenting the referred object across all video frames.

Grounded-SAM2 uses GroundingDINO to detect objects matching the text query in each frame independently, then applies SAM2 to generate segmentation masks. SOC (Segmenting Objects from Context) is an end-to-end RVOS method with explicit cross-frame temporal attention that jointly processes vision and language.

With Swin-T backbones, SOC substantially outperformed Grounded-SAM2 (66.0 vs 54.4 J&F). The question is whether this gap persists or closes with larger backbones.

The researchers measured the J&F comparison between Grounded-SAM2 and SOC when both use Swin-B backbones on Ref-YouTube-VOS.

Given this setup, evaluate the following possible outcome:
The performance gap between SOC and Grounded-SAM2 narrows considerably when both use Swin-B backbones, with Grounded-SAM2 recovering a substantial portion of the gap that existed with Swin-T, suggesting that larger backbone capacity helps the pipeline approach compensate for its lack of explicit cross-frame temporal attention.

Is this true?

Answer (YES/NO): YES